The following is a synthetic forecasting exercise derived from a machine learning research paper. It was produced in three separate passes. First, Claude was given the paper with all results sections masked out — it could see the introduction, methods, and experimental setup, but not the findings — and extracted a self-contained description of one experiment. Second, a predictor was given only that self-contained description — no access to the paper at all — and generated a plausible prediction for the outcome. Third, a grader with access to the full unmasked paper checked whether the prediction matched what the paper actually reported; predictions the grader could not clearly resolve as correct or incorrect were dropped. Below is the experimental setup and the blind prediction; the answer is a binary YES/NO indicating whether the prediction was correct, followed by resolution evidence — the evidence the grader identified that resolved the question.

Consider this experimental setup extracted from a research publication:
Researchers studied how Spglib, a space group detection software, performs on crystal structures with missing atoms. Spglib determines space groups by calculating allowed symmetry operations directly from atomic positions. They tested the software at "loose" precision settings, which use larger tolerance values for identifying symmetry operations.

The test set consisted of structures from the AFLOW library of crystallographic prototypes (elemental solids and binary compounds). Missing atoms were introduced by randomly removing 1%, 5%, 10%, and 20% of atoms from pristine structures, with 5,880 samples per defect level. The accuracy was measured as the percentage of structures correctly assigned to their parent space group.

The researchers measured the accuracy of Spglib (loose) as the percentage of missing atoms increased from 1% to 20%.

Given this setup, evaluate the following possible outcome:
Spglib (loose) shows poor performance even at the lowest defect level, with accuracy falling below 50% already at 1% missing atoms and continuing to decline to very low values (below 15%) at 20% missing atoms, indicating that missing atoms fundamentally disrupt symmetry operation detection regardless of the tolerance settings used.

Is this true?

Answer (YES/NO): YES